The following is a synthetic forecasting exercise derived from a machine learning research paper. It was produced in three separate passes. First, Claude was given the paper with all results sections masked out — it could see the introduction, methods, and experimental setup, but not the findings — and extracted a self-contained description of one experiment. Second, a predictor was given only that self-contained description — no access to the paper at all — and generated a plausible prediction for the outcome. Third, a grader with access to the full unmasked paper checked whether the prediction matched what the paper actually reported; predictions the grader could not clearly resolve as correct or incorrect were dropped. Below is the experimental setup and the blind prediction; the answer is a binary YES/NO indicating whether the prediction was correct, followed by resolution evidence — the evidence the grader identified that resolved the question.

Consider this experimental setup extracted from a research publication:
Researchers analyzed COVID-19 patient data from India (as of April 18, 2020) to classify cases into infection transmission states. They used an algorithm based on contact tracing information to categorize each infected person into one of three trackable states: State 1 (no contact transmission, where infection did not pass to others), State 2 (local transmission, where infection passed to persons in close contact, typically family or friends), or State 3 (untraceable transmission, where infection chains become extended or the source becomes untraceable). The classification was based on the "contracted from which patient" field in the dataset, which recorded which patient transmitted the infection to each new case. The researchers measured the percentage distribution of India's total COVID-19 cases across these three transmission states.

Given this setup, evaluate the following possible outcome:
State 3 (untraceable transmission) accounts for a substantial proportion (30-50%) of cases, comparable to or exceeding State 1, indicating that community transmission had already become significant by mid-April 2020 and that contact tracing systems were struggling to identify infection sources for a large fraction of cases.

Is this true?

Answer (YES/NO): NO